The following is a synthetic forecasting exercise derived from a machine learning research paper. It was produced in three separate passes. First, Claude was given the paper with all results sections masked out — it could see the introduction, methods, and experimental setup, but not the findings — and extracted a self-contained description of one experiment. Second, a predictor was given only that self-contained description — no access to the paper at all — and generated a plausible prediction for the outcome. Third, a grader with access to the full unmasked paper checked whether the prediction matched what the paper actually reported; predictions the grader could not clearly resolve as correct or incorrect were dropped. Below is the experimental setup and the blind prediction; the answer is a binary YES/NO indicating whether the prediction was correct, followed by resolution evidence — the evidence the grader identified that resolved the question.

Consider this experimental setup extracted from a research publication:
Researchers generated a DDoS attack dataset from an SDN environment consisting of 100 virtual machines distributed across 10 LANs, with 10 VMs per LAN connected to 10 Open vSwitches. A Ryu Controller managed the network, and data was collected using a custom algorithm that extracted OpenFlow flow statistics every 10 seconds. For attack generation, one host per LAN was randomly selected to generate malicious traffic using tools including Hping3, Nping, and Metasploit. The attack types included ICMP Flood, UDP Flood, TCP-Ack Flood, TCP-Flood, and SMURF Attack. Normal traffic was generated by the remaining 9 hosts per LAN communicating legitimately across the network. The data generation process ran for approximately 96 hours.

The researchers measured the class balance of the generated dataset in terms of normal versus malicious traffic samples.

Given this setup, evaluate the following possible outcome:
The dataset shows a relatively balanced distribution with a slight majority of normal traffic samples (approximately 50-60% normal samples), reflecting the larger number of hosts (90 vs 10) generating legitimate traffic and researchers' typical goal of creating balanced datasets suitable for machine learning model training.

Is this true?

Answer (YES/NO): NO